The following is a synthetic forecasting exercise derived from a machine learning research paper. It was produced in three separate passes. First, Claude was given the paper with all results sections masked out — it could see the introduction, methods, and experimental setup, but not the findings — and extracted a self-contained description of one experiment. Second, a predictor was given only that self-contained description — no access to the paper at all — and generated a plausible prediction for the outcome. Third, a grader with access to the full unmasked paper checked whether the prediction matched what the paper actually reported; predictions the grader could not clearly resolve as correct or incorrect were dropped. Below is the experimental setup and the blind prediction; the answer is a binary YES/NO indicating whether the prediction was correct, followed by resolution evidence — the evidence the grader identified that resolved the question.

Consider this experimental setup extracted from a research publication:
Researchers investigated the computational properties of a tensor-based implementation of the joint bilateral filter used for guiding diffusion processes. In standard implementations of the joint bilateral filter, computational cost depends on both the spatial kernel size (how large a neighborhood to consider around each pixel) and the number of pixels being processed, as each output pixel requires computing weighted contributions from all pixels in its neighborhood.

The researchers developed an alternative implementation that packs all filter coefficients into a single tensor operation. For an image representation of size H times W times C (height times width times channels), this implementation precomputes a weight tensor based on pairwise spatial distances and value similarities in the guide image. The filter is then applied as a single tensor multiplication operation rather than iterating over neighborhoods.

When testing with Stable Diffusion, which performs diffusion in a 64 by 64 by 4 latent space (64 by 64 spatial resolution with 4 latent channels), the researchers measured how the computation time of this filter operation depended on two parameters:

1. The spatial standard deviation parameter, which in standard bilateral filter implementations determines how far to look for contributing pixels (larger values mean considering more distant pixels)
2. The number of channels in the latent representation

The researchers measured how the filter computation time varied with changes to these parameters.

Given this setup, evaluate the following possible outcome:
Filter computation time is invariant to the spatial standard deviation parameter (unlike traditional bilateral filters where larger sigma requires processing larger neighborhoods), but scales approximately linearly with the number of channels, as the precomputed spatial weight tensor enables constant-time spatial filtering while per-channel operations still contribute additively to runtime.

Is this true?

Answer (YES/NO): NO